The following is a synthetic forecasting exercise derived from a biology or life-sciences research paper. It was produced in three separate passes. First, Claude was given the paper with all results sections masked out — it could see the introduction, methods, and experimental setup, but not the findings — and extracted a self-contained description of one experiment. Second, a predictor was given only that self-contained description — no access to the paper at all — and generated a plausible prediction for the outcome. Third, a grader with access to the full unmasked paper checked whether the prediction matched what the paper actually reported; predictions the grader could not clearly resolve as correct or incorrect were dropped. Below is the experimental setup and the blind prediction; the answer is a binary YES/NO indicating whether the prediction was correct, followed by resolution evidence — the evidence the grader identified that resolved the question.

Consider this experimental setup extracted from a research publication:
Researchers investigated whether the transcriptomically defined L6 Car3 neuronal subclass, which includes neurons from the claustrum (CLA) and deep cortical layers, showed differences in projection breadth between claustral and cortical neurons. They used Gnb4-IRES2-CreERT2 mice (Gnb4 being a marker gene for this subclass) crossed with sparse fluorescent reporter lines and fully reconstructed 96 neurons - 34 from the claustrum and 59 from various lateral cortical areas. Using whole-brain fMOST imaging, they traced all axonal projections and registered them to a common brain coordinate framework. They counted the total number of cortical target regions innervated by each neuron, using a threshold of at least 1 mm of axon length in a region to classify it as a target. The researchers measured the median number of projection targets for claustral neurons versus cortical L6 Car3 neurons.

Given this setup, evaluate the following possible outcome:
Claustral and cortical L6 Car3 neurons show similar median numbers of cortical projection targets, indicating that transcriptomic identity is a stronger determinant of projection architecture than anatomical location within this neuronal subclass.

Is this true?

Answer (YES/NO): NO